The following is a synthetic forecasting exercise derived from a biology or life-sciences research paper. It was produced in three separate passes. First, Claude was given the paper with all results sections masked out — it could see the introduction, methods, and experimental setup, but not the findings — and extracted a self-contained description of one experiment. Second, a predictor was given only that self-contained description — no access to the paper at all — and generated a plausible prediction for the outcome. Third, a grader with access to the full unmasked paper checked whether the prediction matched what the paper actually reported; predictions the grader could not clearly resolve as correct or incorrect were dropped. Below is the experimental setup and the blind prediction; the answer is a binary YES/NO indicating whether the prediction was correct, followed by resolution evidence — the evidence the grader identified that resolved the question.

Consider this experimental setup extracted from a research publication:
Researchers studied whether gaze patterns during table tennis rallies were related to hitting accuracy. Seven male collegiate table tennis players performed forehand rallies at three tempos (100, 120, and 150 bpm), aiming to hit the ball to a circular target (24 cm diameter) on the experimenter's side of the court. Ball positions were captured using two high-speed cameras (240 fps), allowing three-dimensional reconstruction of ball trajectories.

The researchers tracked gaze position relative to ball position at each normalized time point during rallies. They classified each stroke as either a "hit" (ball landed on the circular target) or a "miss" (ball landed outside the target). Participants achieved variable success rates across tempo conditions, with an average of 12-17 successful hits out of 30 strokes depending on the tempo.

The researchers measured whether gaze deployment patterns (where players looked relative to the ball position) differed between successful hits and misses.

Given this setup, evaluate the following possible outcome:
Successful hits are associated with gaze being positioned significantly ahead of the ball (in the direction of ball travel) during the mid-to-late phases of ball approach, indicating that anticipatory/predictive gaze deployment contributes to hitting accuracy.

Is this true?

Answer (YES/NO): NO